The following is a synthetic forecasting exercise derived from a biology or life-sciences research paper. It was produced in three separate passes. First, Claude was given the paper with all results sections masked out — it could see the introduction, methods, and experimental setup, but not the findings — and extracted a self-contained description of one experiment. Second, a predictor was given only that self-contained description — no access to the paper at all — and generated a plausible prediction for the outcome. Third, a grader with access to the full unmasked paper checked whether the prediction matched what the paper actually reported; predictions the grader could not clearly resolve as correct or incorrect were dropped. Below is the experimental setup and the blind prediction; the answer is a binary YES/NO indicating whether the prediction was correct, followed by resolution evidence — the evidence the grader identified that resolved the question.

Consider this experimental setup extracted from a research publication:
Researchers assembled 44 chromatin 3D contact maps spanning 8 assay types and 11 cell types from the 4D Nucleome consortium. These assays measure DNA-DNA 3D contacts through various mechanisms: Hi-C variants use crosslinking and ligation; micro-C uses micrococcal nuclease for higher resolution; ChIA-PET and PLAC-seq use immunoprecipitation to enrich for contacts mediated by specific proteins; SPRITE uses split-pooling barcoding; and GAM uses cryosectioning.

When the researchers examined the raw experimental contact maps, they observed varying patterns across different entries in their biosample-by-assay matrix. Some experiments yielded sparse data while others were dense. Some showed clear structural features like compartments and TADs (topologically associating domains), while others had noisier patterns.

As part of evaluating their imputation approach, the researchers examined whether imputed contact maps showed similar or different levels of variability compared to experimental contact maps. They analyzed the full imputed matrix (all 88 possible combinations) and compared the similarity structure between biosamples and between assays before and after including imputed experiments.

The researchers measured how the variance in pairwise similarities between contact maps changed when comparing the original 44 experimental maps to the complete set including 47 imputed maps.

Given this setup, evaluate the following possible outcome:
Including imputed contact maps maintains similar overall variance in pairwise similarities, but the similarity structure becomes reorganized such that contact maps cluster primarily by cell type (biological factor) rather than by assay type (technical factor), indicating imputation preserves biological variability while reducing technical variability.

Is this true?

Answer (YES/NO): NO